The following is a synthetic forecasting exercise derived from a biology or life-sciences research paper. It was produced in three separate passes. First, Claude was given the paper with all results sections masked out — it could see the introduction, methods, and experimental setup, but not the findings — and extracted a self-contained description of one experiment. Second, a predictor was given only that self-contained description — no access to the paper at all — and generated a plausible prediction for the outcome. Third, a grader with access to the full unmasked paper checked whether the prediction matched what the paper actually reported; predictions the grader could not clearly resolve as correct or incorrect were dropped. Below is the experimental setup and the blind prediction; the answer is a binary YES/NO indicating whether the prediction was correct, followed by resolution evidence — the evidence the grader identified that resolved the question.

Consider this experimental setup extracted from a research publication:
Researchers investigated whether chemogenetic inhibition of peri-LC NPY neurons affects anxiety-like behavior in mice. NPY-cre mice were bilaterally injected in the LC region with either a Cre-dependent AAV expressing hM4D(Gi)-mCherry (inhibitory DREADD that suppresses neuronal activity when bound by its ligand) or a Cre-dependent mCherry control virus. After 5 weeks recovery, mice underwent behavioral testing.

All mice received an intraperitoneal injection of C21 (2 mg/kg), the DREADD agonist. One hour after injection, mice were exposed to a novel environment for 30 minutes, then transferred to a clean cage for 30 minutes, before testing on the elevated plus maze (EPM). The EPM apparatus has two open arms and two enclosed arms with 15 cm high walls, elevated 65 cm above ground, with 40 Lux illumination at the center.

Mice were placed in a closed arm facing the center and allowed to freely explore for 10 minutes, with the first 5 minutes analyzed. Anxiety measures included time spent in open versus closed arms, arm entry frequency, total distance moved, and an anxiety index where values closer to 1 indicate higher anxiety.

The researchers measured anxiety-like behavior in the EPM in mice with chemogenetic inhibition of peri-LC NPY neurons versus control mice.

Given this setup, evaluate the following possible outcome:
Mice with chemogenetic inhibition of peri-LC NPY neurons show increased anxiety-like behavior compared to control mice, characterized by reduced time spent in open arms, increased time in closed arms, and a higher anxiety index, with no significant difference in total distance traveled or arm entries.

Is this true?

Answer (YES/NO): NO